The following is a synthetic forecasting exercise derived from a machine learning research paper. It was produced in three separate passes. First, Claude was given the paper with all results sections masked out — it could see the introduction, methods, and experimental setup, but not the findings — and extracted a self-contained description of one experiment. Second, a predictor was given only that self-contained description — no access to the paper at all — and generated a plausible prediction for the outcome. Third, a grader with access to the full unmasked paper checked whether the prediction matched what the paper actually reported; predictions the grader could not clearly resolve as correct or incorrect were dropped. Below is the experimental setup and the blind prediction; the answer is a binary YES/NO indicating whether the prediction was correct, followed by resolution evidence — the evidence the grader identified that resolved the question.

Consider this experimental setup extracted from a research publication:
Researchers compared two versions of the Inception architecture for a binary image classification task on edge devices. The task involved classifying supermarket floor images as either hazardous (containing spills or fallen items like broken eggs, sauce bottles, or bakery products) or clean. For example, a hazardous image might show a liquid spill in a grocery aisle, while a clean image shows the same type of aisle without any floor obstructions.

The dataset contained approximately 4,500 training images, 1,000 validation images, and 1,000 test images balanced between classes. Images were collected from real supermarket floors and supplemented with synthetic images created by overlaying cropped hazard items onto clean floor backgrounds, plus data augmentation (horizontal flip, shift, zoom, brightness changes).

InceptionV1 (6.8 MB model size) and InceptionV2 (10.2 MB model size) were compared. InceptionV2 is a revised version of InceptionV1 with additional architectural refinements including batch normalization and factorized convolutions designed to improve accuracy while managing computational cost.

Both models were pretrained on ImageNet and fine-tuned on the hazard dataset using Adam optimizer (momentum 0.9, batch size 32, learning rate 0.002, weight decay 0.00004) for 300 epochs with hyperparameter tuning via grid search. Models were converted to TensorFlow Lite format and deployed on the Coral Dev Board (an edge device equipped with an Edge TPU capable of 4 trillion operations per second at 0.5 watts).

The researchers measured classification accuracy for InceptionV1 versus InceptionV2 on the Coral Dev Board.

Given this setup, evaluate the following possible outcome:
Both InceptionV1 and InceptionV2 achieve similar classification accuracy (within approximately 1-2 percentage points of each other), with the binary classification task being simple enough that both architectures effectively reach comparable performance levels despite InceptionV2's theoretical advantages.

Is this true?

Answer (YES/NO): YES